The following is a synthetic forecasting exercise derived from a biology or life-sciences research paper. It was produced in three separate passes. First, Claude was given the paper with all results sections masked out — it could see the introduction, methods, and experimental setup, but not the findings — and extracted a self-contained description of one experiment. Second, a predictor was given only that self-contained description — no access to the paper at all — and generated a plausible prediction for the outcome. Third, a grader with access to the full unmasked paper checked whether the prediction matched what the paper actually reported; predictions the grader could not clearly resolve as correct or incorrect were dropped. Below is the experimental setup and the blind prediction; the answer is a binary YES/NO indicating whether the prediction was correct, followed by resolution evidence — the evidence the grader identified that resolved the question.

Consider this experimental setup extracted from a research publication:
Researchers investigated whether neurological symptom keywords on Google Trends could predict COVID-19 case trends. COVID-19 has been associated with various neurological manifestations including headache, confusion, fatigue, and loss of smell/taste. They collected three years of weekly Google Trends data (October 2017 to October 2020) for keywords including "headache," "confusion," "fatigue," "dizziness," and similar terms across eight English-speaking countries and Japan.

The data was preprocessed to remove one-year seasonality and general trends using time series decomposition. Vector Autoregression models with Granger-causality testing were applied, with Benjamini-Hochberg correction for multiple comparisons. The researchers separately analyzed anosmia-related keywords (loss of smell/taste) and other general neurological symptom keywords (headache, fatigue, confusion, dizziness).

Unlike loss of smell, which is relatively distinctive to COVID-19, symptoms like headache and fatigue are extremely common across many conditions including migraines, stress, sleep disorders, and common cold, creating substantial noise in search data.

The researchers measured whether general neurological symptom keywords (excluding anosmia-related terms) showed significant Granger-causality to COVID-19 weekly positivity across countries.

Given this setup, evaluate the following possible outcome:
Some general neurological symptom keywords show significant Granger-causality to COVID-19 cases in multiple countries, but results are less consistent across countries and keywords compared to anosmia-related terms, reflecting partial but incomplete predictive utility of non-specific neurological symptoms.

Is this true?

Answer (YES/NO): YES